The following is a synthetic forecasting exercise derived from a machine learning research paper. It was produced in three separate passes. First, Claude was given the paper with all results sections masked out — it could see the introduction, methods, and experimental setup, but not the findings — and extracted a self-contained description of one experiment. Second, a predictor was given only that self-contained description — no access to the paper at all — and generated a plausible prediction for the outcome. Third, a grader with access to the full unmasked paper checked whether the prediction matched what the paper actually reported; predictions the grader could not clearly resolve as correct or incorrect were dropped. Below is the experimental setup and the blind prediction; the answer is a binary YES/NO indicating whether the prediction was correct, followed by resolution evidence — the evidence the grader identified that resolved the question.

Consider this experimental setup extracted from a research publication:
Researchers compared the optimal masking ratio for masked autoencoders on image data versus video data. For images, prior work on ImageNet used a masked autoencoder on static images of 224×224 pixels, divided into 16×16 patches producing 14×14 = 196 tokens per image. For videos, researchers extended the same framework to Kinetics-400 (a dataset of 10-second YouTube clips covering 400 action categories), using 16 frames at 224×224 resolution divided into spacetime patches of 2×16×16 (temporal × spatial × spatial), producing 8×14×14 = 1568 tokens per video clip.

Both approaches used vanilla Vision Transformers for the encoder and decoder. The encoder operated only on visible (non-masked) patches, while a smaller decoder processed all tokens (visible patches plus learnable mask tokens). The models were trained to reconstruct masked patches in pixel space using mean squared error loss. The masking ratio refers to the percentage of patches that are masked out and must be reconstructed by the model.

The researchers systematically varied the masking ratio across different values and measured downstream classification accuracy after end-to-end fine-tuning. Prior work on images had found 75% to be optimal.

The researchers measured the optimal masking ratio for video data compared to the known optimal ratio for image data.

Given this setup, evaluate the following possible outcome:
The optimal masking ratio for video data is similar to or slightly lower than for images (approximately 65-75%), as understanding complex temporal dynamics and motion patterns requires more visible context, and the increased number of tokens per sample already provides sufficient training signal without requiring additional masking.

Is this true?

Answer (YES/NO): NO